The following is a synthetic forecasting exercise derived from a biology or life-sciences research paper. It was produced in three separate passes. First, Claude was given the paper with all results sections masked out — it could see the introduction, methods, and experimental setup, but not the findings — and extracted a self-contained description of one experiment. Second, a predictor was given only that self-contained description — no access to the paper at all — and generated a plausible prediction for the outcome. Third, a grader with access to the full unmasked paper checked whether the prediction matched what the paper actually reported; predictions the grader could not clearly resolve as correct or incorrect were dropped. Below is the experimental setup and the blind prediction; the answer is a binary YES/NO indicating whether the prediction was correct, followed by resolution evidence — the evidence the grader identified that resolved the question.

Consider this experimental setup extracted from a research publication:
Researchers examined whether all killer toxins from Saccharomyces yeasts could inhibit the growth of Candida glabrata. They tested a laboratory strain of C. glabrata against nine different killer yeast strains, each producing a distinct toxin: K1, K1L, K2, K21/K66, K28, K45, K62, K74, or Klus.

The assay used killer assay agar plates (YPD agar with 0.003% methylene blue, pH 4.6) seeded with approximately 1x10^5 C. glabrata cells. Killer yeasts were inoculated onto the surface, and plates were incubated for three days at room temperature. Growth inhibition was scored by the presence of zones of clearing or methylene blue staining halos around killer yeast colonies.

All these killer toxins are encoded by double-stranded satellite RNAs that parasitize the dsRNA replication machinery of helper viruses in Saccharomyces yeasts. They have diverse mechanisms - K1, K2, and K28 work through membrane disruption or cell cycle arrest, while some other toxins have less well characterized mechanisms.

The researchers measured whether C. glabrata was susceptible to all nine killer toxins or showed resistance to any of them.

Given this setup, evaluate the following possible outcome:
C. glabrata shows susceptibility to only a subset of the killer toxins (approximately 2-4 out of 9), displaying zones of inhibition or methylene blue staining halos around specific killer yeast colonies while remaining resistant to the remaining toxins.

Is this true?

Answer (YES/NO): NO